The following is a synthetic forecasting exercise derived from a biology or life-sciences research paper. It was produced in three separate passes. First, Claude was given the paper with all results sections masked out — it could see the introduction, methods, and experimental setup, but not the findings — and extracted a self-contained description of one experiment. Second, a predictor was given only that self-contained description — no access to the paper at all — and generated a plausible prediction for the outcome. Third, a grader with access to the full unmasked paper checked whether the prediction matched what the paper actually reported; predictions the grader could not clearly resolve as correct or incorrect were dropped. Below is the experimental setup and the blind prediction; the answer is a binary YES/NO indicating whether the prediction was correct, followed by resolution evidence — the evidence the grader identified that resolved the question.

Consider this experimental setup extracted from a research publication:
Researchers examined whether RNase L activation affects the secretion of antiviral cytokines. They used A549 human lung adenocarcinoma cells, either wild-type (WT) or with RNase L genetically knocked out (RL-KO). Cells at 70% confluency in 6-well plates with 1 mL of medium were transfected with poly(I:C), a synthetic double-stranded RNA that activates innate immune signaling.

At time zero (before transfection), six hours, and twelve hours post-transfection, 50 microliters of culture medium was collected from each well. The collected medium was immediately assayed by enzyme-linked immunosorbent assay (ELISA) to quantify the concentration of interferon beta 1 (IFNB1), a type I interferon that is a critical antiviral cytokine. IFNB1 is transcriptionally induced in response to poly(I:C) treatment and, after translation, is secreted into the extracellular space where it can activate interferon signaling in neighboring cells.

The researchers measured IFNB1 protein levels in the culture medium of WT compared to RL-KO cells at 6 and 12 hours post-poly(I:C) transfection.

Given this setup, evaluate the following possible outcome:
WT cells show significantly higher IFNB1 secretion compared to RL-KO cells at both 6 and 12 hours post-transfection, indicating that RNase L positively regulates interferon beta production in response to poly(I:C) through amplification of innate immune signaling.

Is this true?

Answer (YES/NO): NO